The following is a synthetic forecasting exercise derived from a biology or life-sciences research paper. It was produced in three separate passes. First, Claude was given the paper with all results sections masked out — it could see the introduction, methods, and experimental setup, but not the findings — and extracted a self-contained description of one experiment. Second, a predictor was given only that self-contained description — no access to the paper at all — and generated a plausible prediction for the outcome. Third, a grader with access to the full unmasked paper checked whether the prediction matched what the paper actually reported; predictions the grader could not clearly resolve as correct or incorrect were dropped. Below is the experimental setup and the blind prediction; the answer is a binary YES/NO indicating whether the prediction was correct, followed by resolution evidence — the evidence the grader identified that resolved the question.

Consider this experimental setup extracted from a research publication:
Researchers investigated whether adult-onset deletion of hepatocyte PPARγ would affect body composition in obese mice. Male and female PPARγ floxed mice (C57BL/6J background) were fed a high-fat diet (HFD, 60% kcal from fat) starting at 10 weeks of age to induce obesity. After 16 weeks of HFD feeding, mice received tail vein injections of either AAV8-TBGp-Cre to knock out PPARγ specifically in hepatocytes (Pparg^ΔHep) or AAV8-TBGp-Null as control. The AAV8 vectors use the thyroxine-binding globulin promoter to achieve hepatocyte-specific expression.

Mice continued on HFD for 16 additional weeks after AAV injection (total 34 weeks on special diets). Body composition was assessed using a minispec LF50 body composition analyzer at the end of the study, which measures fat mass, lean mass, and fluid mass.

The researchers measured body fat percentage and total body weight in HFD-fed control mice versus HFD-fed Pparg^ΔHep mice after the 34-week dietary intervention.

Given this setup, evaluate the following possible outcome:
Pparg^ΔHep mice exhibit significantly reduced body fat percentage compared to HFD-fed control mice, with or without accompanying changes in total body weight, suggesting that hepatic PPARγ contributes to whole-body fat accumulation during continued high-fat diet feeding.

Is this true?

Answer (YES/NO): NO